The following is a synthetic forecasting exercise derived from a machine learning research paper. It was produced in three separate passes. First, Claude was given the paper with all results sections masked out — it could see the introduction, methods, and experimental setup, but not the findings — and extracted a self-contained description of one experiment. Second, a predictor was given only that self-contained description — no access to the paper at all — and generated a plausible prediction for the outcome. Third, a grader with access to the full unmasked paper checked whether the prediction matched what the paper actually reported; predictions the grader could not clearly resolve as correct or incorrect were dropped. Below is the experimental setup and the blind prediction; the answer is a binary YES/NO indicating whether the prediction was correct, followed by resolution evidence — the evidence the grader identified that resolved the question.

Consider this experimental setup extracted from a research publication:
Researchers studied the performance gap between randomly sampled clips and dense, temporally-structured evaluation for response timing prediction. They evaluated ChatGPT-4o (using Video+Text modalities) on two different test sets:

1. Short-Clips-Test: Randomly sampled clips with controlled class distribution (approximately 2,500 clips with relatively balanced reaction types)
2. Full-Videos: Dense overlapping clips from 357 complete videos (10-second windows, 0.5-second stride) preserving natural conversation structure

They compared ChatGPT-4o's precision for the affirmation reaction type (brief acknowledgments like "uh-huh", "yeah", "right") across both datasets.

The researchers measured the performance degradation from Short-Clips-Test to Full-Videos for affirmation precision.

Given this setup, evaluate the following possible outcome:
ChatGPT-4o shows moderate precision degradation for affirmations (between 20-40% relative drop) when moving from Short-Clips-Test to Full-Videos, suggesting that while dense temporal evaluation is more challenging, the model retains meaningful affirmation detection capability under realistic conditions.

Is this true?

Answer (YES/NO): YES